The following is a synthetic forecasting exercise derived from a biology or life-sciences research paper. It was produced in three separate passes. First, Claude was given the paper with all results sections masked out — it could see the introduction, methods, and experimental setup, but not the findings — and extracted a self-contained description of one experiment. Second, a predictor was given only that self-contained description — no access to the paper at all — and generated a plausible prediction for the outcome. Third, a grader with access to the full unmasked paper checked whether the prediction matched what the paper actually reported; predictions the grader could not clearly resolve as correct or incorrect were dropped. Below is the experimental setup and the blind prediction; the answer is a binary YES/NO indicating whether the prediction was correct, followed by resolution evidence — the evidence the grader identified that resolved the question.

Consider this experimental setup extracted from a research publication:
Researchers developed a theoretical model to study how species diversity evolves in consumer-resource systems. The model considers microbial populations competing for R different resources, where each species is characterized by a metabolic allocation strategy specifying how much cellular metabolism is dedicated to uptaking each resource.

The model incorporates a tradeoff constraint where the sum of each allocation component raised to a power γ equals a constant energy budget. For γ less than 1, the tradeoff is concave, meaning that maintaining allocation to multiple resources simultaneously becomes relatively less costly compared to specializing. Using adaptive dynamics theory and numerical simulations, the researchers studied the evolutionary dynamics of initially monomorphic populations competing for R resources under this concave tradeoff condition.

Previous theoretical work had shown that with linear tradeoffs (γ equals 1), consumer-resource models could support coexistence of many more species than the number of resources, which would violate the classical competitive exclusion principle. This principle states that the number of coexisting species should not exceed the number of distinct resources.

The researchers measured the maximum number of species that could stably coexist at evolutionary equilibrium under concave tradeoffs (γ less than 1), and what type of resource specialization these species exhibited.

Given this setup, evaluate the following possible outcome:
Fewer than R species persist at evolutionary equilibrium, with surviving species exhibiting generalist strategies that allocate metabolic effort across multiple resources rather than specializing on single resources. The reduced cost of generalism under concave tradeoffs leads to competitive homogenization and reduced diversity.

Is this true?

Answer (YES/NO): NO